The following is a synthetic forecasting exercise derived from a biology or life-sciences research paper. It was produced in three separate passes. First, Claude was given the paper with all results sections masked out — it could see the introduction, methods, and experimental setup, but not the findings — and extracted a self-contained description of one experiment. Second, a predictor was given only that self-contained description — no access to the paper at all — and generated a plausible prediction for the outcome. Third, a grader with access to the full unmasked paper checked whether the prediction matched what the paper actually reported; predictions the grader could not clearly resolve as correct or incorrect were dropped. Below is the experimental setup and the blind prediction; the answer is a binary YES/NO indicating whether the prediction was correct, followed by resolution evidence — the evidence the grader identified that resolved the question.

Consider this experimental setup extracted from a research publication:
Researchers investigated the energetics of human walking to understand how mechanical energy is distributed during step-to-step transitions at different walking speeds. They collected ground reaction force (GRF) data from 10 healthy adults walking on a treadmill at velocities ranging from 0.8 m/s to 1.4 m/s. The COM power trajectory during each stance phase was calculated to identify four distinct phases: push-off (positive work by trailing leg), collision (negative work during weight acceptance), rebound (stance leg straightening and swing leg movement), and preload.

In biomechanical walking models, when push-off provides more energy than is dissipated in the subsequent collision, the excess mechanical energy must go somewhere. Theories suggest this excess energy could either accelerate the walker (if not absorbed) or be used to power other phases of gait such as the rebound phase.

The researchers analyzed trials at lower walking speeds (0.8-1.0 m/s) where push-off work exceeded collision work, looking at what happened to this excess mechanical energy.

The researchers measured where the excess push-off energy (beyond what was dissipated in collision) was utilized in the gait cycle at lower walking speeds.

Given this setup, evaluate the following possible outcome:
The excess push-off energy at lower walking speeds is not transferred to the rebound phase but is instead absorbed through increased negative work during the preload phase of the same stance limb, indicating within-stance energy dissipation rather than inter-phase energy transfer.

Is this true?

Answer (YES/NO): NO